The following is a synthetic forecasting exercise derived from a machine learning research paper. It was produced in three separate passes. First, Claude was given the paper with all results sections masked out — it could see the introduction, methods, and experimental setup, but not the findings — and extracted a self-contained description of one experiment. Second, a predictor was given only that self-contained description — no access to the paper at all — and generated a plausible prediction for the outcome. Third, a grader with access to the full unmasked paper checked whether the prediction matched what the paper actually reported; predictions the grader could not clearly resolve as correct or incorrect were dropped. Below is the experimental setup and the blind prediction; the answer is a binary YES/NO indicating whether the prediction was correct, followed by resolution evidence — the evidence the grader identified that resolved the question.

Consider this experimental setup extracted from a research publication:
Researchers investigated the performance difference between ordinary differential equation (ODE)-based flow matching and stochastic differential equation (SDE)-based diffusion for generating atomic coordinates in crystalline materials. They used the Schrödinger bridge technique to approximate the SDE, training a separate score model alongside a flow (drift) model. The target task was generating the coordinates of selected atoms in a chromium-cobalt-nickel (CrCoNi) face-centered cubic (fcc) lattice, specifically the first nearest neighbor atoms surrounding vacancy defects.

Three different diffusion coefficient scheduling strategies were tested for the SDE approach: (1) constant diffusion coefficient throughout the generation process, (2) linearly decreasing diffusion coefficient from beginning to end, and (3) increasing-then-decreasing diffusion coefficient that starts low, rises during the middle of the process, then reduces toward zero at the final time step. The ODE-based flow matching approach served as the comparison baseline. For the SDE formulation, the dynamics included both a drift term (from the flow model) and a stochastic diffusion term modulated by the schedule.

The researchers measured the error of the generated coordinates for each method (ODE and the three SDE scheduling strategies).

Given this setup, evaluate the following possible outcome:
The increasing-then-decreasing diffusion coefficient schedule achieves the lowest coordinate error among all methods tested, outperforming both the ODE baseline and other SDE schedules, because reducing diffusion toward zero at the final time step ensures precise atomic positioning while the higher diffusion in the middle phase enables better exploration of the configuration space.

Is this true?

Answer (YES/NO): NO